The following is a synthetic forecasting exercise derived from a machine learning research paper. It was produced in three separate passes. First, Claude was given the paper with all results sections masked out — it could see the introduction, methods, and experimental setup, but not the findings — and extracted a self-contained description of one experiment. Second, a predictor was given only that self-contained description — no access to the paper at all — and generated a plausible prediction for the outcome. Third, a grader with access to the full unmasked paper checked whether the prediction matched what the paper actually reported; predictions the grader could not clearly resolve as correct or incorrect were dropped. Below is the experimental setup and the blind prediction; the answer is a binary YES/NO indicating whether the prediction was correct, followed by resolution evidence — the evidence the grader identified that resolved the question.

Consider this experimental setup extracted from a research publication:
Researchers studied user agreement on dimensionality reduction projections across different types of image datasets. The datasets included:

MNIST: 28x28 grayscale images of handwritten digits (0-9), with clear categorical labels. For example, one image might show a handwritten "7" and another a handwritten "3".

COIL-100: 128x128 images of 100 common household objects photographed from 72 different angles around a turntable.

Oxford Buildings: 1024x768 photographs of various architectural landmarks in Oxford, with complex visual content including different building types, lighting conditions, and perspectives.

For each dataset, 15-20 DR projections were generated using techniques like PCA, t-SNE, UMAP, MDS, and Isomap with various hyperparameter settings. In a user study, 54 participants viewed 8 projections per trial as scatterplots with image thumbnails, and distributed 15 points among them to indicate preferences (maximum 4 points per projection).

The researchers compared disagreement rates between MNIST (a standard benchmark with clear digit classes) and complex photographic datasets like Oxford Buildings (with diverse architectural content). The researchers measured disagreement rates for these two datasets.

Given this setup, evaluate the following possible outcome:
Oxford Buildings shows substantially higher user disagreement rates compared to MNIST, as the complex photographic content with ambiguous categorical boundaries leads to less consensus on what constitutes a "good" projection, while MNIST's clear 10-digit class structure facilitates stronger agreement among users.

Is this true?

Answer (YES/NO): YES